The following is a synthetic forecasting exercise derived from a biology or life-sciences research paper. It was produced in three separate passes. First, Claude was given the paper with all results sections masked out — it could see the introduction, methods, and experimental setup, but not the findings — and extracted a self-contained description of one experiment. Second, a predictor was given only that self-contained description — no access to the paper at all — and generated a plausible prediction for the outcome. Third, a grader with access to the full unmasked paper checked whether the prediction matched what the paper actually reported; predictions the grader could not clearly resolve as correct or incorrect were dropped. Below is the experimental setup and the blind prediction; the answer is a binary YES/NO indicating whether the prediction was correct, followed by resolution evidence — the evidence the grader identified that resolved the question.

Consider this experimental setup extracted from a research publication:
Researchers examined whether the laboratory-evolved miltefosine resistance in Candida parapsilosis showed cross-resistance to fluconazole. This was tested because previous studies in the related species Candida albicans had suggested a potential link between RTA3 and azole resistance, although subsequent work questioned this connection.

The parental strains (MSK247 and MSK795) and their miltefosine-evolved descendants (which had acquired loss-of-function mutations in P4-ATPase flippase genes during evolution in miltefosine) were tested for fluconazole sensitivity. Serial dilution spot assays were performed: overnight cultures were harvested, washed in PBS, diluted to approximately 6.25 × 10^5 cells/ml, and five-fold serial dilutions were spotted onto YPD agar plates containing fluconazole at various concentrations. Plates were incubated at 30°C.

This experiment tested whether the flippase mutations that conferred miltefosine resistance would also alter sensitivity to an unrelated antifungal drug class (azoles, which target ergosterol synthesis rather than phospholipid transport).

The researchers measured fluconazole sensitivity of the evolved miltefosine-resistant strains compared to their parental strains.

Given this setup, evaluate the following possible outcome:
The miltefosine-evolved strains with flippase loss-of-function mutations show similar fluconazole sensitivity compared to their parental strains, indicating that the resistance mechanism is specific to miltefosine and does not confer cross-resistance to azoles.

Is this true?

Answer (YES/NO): NO